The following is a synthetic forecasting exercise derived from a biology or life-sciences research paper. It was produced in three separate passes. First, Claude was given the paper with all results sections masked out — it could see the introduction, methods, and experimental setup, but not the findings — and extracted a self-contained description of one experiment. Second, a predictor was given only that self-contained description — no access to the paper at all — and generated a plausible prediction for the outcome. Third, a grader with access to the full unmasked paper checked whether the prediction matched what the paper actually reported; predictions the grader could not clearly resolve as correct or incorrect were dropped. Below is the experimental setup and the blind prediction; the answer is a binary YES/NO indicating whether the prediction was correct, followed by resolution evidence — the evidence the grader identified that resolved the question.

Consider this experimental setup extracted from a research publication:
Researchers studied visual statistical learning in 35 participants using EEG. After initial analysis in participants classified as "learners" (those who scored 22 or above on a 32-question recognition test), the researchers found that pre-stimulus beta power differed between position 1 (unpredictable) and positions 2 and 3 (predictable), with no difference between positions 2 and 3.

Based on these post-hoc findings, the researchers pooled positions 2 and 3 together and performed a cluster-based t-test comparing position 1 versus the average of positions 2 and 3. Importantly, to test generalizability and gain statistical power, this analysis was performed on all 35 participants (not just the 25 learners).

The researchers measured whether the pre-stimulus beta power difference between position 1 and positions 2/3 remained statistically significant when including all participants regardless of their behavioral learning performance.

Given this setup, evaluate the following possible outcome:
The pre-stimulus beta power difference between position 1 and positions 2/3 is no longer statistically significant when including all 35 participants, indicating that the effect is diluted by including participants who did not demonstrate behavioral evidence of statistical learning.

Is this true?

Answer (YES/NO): NO